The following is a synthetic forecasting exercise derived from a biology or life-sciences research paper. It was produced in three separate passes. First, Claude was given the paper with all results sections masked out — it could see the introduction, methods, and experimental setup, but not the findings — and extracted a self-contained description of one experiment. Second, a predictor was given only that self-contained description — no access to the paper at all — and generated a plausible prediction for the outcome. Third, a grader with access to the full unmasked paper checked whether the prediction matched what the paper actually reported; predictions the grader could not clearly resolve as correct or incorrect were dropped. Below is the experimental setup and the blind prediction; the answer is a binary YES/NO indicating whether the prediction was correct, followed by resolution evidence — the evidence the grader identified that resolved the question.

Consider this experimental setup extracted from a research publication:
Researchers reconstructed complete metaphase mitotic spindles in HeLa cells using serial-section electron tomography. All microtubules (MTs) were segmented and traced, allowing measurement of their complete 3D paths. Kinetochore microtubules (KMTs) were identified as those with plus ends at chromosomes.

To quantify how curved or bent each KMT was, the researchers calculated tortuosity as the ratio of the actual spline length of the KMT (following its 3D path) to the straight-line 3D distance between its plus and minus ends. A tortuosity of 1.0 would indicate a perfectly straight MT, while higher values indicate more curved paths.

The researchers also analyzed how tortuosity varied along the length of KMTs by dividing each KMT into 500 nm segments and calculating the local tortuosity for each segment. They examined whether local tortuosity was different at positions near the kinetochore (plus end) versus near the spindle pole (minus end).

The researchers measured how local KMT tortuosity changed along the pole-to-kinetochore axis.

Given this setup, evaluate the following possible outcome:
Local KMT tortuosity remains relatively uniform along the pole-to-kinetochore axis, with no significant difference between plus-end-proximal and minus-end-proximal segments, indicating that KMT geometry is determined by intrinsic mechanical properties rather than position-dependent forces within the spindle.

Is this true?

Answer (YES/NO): NO